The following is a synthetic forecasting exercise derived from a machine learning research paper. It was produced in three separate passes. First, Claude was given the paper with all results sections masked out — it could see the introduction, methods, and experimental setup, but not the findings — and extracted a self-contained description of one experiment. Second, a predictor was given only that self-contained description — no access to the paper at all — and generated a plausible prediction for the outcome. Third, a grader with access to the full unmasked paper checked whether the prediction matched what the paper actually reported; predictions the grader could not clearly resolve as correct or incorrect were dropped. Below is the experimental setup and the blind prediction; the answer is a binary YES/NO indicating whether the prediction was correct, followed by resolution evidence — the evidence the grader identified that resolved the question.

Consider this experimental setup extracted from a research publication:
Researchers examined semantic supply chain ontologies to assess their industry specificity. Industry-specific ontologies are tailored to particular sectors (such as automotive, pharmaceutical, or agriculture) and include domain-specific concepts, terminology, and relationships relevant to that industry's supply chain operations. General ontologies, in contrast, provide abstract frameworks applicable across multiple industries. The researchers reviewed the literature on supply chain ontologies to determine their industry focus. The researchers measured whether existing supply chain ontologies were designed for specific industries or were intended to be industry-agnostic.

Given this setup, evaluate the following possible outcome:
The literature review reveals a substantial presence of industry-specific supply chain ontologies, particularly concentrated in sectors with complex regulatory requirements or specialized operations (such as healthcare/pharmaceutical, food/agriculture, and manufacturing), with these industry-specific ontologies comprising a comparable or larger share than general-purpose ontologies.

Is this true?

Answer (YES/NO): NO